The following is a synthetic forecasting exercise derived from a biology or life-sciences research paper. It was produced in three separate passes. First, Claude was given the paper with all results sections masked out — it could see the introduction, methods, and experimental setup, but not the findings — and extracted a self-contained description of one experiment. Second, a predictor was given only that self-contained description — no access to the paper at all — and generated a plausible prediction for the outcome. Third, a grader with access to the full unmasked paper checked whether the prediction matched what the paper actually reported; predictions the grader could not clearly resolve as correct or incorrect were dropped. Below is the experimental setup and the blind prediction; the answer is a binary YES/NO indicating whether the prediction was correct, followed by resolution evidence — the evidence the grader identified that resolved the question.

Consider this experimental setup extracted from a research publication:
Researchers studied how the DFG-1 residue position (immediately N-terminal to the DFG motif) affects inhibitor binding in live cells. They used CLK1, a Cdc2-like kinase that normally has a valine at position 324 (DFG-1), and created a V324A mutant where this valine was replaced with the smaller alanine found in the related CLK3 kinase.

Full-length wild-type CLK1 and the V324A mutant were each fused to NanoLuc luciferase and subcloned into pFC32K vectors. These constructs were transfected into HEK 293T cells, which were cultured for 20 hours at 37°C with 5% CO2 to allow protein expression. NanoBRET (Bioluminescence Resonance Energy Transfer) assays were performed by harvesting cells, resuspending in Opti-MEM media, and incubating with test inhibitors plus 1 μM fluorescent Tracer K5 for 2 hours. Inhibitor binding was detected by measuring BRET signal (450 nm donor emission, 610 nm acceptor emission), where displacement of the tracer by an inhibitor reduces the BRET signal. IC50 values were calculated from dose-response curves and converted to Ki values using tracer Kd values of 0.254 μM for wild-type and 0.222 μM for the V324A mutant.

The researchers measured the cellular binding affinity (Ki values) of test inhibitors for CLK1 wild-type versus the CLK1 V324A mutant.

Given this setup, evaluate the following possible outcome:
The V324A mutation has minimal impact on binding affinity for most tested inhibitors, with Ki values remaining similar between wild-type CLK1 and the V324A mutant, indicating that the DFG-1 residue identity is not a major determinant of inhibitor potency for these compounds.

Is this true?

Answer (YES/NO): NO